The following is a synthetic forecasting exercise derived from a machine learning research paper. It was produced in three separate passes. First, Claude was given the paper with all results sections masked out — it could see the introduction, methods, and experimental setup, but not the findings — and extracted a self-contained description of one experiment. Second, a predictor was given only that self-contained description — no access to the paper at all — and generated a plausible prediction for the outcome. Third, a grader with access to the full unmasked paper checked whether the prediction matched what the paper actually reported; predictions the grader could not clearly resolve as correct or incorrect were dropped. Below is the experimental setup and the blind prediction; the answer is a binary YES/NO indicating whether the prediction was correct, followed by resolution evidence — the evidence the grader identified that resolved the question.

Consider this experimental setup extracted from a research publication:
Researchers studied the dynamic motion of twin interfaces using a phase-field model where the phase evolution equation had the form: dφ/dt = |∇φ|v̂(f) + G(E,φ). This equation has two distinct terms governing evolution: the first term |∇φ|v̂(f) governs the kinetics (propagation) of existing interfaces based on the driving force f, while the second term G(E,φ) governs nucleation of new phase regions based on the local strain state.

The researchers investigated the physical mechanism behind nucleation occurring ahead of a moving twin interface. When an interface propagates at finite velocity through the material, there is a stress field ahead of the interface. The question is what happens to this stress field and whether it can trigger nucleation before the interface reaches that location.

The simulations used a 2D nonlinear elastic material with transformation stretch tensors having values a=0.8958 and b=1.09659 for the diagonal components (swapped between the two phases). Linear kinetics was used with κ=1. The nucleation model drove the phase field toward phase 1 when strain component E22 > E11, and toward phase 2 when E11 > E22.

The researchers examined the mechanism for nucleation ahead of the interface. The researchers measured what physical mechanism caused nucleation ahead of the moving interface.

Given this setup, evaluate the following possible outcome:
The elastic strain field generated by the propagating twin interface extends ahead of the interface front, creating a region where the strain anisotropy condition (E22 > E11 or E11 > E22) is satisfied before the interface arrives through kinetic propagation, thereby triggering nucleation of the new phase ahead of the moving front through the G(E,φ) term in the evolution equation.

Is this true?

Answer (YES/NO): YES